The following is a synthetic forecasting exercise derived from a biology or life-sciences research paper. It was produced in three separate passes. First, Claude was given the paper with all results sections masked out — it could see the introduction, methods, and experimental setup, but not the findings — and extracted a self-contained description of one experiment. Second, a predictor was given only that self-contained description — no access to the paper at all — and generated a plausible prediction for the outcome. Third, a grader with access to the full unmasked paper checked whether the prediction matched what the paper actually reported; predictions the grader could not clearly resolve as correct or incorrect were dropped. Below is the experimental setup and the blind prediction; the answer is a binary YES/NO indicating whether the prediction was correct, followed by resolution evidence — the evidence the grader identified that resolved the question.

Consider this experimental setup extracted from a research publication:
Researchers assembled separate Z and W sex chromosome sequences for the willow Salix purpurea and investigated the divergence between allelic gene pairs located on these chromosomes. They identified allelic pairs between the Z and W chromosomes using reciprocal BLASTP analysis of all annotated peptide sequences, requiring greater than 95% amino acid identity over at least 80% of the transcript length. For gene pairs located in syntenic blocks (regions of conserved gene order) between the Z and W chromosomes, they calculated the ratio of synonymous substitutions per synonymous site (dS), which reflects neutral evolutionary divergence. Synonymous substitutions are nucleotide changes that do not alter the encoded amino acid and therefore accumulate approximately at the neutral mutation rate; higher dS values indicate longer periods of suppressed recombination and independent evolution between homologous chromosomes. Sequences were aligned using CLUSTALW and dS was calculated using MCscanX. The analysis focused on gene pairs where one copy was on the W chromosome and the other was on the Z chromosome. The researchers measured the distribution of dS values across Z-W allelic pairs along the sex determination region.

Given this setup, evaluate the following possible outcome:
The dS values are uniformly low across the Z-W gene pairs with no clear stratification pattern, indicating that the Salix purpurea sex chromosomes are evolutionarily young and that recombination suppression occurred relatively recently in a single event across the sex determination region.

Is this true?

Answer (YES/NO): YES